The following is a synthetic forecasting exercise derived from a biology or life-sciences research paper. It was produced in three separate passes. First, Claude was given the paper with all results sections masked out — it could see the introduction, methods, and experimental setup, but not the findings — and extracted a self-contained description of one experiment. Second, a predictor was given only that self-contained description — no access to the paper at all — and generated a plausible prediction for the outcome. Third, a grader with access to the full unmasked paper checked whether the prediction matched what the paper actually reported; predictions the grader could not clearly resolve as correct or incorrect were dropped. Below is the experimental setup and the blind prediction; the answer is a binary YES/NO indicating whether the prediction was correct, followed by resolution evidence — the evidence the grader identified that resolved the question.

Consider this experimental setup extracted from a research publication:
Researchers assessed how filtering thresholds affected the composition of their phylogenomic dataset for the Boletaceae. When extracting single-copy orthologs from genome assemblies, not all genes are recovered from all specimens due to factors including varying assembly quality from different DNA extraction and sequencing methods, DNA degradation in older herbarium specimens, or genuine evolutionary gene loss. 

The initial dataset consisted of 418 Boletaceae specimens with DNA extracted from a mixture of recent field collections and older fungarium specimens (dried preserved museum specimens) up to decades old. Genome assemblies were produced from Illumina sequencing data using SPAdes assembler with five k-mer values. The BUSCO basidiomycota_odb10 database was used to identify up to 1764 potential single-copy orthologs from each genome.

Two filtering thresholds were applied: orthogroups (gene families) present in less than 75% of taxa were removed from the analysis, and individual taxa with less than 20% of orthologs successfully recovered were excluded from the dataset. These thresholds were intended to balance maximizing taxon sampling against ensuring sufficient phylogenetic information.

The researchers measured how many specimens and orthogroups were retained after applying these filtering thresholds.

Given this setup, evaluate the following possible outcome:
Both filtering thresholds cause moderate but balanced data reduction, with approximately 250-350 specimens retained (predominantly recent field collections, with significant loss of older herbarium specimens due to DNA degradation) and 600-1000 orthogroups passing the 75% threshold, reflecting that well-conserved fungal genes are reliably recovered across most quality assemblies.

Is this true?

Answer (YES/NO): NO